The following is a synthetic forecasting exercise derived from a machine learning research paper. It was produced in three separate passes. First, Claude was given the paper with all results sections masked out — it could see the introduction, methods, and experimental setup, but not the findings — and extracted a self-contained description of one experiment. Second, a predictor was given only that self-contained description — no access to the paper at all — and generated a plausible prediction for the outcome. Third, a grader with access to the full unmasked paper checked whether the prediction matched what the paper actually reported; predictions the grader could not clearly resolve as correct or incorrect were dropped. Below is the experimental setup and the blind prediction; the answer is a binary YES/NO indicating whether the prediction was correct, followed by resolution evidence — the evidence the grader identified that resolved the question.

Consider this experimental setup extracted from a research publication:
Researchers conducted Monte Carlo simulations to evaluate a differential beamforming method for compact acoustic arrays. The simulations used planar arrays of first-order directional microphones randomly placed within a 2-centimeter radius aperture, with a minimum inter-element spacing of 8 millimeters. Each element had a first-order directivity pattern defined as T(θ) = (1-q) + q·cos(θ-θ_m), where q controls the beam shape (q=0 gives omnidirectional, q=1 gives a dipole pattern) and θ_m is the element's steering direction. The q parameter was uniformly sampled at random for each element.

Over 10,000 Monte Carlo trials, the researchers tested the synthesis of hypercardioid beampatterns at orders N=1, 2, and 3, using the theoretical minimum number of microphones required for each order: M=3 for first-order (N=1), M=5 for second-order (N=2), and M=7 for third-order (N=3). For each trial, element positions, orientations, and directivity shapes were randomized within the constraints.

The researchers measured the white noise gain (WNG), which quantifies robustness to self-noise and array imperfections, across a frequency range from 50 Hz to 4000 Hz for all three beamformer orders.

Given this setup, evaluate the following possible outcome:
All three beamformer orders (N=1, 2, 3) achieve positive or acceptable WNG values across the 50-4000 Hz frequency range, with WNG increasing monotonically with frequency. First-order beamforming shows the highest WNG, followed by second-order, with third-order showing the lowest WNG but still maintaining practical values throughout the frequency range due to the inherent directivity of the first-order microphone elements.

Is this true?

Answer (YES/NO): NO